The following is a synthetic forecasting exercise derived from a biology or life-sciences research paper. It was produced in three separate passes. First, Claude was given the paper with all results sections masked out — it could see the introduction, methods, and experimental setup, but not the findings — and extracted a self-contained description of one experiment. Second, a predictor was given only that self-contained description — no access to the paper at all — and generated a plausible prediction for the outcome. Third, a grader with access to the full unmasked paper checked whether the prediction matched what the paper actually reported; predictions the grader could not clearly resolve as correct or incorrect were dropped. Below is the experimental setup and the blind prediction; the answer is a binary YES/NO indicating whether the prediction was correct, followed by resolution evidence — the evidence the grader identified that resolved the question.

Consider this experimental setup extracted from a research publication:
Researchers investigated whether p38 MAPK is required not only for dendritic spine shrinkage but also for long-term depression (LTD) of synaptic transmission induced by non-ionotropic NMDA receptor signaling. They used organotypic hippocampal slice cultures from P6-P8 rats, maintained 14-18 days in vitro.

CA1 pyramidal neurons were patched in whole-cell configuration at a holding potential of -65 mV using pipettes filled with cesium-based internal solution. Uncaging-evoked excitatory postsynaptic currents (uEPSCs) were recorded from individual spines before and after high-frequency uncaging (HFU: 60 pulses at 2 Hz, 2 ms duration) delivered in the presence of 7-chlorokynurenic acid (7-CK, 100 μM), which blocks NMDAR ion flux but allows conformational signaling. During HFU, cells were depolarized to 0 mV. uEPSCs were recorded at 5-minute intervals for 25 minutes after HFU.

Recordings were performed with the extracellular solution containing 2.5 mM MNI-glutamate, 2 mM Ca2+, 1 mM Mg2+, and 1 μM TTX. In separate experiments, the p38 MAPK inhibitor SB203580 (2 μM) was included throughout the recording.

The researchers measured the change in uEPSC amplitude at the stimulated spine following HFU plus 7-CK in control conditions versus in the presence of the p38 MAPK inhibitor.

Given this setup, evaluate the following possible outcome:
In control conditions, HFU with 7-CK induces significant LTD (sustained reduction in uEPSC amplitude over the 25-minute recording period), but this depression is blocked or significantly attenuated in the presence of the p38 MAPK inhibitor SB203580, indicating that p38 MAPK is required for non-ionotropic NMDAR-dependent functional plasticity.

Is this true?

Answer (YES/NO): YES